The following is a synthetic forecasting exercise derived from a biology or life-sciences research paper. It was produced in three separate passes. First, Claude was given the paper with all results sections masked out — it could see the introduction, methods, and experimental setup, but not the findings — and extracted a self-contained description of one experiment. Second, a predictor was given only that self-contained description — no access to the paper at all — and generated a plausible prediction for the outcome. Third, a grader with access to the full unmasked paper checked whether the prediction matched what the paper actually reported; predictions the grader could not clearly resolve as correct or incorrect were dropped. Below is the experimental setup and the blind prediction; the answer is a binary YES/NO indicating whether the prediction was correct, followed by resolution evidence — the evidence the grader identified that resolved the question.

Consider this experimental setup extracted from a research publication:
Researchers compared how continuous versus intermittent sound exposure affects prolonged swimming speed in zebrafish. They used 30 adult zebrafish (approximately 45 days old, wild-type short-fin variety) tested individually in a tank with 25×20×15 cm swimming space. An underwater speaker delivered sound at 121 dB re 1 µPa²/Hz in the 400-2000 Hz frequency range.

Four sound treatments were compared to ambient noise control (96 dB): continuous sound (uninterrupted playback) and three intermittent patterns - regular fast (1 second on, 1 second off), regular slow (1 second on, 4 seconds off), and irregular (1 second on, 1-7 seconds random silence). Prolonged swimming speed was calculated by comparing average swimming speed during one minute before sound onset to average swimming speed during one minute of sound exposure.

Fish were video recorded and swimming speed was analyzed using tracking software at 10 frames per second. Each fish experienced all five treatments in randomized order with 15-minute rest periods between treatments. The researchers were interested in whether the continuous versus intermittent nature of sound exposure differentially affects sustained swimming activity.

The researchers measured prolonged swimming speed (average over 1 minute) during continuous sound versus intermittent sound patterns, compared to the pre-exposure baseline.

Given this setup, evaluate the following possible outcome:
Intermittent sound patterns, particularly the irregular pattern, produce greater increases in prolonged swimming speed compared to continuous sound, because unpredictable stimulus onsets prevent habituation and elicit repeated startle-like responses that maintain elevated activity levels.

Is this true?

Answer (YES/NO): NO